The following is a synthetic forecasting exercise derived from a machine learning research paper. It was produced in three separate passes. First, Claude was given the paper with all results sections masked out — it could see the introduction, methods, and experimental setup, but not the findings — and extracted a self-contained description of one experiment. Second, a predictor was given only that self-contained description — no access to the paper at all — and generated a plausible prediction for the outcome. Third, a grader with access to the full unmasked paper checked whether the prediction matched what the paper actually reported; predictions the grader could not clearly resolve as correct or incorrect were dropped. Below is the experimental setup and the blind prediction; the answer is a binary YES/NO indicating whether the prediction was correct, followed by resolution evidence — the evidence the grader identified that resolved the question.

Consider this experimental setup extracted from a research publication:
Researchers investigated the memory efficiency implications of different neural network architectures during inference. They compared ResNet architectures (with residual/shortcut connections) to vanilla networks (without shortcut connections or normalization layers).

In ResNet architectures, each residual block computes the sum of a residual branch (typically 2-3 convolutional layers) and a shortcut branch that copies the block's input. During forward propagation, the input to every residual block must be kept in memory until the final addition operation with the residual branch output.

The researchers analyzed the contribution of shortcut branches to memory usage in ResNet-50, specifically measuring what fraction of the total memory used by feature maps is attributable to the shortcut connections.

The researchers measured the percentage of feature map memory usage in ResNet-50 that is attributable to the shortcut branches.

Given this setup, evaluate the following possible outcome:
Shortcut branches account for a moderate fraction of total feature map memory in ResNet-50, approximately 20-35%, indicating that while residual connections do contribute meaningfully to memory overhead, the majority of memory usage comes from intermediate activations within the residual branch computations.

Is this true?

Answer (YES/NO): NO